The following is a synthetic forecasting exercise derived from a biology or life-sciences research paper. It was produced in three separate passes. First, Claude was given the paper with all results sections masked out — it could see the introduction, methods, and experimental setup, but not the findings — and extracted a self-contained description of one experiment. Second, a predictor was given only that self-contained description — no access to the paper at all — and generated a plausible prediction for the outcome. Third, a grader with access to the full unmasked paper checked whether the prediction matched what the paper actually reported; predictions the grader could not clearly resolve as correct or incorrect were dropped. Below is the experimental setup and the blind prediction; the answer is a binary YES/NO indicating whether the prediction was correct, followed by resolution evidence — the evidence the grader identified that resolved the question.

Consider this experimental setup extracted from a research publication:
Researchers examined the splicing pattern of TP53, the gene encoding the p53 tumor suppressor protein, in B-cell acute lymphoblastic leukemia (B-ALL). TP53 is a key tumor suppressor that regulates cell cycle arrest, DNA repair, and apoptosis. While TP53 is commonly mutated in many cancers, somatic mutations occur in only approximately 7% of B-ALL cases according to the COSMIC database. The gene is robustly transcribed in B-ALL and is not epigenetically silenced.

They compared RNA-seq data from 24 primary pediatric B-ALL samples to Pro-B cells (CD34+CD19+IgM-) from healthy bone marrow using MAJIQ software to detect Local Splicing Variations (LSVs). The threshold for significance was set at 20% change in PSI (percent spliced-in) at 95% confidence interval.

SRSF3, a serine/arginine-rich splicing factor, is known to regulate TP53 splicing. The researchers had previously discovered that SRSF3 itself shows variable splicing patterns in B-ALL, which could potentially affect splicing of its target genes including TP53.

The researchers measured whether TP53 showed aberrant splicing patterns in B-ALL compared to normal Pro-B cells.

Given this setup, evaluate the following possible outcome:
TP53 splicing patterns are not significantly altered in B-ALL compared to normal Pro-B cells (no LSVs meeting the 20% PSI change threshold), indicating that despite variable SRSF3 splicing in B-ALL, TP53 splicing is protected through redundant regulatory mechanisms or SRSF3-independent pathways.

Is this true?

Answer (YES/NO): NO